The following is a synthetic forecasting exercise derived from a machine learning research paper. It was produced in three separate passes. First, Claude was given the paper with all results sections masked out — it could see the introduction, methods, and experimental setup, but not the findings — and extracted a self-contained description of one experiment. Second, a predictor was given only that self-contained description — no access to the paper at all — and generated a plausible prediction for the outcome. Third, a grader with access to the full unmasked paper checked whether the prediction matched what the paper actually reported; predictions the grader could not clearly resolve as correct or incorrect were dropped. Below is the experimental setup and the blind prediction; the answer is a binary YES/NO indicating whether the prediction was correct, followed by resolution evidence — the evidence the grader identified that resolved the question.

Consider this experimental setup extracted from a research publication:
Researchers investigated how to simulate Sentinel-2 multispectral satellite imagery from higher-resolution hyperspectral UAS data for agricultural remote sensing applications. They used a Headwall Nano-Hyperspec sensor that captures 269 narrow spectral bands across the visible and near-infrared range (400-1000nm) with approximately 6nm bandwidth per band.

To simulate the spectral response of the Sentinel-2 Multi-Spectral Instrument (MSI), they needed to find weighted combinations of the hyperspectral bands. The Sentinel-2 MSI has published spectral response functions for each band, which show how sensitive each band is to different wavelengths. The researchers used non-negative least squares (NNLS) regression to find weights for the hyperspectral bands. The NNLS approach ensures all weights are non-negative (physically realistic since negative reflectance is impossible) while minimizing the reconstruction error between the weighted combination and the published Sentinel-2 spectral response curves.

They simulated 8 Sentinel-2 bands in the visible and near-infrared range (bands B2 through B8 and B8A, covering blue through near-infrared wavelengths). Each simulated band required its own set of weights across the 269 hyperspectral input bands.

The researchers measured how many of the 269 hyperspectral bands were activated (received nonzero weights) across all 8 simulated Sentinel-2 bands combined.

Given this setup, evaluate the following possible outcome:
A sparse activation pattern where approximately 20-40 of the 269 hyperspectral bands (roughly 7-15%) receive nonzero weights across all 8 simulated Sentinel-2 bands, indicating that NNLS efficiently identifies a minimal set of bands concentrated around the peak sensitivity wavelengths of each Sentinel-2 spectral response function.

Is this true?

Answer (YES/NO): NO